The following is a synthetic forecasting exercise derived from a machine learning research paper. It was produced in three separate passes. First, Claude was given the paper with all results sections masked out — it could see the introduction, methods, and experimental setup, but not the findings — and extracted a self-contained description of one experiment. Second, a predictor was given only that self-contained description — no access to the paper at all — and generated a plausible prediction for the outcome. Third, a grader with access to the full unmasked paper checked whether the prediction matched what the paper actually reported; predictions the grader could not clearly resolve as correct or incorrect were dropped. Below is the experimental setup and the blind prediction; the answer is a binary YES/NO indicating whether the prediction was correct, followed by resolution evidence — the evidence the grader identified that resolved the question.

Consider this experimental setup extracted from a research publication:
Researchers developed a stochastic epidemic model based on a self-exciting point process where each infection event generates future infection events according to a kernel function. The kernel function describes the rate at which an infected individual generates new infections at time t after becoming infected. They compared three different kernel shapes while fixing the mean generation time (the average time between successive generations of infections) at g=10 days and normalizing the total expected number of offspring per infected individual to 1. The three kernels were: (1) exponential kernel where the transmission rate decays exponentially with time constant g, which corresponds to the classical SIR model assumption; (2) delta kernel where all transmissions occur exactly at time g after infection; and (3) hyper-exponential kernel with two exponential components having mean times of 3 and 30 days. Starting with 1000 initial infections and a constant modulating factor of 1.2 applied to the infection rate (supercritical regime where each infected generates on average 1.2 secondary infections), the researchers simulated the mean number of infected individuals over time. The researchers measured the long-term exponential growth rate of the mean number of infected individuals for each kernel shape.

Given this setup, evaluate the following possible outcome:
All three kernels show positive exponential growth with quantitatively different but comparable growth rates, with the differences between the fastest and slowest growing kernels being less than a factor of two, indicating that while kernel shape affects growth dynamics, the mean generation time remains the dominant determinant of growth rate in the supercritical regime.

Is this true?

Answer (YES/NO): NO